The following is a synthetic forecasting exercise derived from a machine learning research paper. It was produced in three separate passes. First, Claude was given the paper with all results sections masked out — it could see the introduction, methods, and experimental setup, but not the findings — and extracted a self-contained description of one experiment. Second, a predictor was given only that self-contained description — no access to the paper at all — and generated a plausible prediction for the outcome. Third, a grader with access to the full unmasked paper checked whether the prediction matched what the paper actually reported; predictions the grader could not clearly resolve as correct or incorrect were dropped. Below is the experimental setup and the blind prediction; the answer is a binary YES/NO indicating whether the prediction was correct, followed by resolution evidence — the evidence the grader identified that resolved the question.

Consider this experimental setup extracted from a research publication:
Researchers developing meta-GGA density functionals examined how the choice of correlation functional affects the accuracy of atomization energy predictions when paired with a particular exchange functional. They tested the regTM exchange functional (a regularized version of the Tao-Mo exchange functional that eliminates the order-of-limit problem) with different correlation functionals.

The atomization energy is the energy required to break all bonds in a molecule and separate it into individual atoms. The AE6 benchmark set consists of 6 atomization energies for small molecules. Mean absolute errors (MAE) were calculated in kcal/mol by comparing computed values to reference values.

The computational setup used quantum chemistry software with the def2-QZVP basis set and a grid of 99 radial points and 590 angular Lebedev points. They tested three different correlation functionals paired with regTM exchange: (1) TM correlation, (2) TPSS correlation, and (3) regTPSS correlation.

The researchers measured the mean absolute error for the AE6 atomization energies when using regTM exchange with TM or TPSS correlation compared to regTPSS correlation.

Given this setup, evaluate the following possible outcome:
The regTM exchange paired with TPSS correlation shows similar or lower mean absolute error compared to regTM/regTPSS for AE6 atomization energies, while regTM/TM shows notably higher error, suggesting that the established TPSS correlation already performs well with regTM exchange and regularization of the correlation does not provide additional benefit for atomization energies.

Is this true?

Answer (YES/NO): NO